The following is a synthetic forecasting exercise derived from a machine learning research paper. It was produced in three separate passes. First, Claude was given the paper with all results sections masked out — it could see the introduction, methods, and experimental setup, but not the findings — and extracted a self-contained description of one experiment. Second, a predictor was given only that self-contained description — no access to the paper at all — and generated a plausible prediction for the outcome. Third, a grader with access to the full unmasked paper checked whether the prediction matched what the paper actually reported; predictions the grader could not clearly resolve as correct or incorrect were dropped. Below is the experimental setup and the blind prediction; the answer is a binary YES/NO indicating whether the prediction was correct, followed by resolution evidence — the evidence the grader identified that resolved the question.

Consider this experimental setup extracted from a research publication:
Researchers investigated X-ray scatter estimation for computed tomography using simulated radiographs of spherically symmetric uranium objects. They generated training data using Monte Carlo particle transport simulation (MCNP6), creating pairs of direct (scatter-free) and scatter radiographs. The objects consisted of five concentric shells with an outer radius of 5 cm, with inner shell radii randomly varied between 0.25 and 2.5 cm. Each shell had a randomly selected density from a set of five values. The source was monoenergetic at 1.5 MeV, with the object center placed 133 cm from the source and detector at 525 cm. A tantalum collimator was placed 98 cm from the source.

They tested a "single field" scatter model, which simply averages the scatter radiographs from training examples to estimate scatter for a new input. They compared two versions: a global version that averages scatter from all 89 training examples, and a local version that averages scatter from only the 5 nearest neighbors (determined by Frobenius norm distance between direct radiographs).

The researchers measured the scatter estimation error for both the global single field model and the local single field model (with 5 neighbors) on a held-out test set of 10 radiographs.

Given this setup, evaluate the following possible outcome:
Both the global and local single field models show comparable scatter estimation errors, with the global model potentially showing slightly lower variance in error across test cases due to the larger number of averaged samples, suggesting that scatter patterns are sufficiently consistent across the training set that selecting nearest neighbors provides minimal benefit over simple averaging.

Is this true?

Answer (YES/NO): NO